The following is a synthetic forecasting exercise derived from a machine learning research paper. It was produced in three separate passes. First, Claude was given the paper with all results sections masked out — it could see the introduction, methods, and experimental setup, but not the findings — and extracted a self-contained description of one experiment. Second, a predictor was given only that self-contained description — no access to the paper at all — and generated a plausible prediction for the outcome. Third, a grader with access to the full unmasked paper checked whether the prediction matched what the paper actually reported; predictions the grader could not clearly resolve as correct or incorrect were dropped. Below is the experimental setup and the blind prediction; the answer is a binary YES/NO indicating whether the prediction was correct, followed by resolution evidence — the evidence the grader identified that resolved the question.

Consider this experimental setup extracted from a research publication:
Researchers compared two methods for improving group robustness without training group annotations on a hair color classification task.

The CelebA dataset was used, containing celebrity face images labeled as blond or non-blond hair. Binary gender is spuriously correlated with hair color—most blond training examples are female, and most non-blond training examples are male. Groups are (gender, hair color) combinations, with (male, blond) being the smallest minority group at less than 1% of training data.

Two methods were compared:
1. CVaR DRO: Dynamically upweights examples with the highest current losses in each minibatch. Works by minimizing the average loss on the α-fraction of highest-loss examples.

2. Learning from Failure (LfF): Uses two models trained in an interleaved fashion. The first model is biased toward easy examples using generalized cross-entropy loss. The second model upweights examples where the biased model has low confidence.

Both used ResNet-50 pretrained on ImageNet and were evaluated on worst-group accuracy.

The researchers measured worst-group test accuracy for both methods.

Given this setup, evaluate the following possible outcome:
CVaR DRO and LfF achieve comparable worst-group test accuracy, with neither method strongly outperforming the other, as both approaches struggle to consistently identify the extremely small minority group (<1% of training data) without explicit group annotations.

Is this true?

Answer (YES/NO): NO